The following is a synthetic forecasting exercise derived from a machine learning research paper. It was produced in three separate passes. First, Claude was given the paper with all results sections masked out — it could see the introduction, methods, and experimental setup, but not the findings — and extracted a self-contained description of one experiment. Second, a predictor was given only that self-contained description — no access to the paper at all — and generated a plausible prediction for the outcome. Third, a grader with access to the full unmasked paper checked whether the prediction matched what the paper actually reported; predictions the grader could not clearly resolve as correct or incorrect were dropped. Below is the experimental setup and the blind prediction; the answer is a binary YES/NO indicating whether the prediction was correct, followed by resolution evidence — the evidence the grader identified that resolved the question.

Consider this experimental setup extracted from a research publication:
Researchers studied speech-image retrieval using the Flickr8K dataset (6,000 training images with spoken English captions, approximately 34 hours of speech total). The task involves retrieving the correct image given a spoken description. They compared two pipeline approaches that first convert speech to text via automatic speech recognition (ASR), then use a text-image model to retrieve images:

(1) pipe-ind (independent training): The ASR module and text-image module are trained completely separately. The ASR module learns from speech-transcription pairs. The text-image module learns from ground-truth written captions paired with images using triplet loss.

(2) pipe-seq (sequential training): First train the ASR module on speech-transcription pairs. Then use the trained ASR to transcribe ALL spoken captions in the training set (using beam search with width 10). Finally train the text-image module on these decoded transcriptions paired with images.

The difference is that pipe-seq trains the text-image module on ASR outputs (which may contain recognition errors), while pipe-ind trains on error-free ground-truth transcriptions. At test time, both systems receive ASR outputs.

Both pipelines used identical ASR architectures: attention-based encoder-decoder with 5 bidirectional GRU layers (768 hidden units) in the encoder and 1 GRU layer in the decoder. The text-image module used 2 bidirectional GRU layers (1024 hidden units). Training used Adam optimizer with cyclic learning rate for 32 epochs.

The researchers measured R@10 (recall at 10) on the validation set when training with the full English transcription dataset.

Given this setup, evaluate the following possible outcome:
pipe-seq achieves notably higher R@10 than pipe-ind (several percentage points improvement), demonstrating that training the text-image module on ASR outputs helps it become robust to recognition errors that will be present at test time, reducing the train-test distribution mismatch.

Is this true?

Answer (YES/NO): NO